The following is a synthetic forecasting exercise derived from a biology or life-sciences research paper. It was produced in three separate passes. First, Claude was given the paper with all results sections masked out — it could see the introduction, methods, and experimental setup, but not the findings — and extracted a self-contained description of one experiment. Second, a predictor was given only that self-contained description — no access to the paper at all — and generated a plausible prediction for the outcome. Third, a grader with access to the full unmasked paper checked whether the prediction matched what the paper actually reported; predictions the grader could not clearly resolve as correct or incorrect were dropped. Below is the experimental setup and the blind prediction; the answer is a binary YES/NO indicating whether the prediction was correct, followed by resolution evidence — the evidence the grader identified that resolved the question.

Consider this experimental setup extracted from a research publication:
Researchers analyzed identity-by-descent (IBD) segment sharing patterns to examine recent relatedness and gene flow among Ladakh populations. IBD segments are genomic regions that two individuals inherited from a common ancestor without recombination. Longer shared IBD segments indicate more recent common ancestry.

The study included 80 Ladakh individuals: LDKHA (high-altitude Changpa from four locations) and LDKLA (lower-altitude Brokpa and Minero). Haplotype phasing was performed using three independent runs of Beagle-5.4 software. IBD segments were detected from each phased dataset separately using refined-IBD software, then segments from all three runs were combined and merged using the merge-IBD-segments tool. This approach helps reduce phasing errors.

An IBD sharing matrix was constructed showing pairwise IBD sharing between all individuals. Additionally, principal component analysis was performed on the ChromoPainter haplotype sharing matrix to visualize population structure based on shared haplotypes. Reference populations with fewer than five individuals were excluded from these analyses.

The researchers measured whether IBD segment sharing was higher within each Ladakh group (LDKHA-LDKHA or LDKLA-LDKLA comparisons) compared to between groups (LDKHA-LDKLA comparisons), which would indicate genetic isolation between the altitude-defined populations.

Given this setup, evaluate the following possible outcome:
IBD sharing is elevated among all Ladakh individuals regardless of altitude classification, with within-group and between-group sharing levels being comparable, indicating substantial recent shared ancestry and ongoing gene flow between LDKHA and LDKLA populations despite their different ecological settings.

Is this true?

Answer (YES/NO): NO